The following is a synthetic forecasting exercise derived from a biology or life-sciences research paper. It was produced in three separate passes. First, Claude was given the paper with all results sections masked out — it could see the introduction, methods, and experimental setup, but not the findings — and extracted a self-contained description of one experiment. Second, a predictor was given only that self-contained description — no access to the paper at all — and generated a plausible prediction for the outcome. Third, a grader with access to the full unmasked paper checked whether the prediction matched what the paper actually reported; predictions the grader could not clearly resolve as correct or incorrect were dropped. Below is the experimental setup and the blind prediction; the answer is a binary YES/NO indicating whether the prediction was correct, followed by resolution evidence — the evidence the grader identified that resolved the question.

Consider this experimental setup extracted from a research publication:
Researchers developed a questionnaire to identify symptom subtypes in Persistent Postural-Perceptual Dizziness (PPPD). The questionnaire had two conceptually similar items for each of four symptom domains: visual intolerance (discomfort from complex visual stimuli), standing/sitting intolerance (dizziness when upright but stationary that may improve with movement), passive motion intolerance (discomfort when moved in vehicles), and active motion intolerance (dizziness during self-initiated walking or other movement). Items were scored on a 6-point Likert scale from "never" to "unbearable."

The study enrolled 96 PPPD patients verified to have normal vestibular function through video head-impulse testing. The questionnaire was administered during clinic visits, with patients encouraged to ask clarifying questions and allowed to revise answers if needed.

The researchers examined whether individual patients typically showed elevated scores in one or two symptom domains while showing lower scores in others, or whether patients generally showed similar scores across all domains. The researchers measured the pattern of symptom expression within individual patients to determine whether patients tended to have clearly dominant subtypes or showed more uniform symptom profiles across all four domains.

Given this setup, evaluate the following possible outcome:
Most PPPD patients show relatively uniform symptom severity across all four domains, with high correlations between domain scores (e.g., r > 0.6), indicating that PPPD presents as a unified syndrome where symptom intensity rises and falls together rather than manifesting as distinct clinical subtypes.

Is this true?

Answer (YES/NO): NO